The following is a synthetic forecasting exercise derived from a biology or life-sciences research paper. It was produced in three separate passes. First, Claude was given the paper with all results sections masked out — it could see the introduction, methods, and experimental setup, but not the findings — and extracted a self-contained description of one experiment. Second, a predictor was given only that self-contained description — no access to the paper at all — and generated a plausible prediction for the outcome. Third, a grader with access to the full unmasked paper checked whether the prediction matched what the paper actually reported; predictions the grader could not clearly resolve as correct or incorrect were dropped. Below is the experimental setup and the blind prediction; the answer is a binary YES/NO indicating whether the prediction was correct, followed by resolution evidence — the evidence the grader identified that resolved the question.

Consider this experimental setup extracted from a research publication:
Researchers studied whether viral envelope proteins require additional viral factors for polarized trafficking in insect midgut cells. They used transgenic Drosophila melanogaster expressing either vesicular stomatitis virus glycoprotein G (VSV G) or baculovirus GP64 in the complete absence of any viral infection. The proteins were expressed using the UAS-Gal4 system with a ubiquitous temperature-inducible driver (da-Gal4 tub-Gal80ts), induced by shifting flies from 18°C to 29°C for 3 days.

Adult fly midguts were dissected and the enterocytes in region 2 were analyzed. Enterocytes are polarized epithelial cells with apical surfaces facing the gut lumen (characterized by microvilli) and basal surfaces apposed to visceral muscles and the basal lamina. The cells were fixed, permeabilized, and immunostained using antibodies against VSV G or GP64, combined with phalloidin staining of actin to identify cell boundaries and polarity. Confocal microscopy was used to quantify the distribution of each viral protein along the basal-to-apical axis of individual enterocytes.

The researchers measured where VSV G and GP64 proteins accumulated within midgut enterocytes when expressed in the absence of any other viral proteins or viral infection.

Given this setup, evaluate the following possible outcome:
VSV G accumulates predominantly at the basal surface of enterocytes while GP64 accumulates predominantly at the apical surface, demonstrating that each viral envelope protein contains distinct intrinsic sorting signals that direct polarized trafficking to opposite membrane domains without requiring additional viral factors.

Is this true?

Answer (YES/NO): NO